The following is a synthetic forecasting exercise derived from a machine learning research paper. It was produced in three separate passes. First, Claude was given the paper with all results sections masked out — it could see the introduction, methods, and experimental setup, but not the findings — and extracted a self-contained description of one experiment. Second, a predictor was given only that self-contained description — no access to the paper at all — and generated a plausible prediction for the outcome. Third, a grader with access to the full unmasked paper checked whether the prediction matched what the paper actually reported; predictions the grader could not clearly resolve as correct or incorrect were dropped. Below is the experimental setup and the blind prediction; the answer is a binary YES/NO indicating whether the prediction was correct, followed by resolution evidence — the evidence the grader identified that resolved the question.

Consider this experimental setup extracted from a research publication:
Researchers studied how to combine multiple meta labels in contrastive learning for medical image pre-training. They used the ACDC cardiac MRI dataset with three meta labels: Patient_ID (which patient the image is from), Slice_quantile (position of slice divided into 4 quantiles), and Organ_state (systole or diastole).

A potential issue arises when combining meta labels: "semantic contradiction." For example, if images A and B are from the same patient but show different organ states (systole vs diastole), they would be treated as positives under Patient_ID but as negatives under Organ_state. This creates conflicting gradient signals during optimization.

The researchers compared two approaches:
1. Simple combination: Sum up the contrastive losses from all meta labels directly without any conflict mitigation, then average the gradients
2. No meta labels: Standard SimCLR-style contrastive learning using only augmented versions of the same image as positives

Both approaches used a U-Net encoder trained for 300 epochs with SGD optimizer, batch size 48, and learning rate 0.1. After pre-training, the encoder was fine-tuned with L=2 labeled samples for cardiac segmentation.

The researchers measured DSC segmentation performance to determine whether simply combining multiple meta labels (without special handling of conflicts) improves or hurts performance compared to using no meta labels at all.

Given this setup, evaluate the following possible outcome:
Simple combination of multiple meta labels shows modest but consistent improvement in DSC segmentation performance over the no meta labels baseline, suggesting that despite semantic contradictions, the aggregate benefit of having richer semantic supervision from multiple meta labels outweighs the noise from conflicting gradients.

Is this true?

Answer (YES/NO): YES